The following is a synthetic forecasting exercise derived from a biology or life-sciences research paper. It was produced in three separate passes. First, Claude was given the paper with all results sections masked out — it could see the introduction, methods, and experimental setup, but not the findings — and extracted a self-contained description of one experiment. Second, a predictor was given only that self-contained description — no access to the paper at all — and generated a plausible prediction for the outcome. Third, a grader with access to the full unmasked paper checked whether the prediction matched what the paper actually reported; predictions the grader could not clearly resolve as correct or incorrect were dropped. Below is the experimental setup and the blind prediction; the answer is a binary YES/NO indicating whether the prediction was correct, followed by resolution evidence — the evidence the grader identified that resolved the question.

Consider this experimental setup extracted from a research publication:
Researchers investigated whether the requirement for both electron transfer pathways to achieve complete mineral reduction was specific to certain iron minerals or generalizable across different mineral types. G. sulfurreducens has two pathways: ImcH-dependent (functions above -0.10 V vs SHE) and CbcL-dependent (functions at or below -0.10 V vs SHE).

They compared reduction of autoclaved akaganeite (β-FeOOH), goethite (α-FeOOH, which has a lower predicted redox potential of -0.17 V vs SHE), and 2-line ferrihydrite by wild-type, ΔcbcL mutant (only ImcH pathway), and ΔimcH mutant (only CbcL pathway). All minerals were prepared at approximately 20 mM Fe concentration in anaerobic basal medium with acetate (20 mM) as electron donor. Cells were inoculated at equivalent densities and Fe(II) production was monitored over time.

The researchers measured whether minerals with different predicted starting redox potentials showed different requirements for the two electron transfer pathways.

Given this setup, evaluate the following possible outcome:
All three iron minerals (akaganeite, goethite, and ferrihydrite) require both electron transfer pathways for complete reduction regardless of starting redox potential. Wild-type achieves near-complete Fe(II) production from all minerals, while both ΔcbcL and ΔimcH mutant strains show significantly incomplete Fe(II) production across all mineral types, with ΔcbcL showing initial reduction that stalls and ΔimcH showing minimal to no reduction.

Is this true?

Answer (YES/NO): NO